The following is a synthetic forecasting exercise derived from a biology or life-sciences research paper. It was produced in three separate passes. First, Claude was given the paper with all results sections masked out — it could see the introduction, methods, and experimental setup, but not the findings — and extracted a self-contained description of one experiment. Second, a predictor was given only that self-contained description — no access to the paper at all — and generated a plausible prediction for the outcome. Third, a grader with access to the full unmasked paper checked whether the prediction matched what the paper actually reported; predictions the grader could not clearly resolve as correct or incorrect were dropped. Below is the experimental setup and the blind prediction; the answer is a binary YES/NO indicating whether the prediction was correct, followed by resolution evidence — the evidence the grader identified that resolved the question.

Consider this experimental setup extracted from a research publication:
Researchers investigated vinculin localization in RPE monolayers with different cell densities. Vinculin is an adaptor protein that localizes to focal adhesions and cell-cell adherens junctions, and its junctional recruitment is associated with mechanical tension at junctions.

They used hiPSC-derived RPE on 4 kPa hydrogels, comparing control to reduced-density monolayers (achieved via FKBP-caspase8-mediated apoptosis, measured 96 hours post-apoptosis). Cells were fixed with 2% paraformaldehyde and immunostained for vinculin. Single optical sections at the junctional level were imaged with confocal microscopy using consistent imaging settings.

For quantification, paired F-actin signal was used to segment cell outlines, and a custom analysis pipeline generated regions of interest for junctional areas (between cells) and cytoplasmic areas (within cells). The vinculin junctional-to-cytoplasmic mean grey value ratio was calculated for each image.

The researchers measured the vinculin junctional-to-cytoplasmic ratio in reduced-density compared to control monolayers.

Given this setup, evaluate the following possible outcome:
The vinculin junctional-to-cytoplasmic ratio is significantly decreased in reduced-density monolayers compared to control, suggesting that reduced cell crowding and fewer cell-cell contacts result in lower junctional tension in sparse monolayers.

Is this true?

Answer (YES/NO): NO